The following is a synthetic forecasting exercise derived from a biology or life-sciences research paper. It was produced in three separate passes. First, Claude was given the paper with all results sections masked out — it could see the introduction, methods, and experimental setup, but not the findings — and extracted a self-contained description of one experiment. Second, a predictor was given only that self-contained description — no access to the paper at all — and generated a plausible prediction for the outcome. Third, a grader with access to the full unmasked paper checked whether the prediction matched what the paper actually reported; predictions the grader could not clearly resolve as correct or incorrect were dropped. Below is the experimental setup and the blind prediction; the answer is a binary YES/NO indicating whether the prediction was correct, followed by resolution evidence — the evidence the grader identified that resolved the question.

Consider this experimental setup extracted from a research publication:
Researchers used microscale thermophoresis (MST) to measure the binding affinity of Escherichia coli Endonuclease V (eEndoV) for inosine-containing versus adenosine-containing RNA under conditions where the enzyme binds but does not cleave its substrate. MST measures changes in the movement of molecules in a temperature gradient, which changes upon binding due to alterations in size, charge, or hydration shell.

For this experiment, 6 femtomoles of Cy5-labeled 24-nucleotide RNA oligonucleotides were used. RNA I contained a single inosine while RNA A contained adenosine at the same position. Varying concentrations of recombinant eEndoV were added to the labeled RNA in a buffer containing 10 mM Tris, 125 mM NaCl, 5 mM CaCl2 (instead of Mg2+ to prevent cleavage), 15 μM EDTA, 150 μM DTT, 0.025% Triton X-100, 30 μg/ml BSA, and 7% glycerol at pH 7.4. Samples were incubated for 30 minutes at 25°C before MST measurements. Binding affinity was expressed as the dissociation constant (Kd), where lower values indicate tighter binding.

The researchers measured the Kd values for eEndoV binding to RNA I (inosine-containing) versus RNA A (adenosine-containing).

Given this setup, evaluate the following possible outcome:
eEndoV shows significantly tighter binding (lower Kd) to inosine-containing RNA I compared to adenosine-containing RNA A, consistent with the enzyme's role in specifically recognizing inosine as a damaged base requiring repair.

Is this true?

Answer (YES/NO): YES